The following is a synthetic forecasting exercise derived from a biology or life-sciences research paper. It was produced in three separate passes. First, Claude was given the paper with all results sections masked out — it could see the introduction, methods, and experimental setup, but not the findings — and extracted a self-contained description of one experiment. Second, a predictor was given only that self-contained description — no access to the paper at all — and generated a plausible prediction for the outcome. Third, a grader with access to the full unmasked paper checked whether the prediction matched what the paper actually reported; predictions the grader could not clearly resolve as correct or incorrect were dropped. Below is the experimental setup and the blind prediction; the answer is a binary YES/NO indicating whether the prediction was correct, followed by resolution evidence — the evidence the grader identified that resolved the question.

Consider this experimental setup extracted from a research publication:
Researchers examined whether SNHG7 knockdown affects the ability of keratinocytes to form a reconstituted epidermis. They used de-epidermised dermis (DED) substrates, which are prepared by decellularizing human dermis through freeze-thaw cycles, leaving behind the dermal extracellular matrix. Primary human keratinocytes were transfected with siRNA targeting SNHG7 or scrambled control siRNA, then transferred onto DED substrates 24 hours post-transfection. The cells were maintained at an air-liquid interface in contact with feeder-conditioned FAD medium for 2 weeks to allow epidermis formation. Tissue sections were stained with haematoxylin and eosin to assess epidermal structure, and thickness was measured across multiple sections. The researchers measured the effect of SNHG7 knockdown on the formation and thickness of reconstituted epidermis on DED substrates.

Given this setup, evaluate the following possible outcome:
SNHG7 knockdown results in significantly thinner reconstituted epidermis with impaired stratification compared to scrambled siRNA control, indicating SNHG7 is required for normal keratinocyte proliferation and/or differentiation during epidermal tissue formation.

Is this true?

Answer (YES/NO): NO